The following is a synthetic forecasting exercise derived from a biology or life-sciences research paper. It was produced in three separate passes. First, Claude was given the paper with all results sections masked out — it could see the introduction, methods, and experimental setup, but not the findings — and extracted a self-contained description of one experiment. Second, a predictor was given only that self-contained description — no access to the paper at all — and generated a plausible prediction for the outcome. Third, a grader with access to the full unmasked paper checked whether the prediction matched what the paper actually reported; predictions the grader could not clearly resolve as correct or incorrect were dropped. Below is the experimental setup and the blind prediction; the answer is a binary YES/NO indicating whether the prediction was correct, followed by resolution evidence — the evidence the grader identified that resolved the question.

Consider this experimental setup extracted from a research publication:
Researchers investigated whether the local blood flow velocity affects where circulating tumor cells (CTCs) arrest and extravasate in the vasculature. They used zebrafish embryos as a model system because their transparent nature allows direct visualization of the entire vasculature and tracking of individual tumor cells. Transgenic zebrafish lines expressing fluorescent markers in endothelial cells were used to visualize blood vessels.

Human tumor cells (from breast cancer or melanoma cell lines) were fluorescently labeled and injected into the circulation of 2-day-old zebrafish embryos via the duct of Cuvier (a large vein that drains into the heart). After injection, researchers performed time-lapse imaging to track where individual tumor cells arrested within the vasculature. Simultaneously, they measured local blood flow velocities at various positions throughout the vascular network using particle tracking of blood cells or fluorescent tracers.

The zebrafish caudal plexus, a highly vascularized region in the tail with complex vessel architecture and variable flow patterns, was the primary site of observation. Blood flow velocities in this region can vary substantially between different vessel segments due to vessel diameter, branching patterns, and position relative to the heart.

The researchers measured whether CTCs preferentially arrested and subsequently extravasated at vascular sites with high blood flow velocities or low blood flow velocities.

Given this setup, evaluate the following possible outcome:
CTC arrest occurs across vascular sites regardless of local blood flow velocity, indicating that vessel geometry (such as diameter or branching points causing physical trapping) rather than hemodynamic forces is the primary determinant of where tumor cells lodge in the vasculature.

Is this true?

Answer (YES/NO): NO